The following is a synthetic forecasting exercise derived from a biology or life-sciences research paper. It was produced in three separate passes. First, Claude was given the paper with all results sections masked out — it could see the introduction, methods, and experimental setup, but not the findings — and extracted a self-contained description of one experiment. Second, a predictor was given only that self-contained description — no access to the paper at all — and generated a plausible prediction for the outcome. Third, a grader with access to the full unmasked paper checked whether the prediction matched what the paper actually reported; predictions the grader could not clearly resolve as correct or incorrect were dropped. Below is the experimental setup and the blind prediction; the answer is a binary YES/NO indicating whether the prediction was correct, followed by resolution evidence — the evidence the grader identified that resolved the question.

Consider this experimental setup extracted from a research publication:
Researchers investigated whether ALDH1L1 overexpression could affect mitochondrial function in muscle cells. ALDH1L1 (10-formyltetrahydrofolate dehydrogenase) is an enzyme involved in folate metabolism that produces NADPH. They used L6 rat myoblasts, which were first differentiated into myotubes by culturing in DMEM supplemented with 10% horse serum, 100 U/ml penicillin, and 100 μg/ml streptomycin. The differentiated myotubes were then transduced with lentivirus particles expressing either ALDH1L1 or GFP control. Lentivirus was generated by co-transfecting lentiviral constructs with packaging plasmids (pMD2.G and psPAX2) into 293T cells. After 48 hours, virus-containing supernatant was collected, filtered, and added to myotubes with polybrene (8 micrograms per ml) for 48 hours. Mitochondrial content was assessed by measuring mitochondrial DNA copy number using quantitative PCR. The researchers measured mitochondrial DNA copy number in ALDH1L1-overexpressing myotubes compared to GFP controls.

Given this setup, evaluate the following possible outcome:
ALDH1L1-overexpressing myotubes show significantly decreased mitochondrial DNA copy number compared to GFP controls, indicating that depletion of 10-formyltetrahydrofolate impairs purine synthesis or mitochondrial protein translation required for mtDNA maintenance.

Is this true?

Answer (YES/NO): NO